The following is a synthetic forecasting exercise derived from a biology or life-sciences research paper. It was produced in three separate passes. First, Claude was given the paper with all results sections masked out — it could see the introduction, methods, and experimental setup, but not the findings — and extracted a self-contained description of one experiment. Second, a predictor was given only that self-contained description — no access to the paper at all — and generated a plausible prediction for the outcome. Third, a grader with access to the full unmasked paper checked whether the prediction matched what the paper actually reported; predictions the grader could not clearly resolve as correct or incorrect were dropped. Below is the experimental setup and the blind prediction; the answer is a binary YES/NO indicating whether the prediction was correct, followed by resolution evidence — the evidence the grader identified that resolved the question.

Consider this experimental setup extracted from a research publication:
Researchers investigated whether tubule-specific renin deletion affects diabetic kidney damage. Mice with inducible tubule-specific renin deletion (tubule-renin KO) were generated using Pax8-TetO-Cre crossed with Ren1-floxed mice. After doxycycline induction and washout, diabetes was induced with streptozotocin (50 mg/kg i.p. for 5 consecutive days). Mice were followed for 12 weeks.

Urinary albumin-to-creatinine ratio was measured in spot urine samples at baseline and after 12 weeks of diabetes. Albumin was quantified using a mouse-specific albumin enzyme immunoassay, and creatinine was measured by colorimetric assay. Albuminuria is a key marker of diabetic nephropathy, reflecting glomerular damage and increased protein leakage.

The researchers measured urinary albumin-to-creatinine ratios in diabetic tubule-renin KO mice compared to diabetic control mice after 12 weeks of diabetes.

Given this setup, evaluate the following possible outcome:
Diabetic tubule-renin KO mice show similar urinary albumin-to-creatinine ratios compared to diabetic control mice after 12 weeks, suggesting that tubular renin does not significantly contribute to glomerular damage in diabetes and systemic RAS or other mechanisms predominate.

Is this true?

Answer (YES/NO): NO